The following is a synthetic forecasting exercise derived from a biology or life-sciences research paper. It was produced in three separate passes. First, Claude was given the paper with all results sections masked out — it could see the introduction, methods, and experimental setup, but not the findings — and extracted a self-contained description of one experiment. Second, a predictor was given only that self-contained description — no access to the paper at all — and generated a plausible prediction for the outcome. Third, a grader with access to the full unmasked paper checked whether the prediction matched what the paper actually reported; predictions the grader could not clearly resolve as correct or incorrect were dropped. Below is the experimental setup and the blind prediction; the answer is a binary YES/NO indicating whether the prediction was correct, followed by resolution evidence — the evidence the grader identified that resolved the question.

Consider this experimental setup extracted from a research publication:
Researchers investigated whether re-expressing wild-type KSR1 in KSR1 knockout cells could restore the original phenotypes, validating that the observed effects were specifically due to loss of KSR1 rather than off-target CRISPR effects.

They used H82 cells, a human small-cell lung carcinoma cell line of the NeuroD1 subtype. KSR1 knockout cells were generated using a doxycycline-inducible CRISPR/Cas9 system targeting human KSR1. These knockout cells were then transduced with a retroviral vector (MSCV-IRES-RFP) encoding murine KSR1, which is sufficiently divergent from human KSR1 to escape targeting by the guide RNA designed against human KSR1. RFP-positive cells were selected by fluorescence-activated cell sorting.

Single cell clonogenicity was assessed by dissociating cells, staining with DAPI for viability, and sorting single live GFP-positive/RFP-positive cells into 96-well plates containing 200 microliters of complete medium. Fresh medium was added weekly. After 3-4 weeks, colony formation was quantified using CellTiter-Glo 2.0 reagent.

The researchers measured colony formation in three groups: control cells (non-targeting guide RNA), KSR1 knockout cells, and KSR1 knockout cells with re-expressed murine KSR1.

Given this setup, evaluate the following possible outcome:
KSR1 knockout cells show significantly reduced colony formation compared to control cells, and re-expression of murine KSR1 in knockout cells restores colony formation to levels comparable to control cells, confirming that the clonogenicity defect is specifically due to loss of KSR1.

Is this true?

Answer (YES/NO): YES